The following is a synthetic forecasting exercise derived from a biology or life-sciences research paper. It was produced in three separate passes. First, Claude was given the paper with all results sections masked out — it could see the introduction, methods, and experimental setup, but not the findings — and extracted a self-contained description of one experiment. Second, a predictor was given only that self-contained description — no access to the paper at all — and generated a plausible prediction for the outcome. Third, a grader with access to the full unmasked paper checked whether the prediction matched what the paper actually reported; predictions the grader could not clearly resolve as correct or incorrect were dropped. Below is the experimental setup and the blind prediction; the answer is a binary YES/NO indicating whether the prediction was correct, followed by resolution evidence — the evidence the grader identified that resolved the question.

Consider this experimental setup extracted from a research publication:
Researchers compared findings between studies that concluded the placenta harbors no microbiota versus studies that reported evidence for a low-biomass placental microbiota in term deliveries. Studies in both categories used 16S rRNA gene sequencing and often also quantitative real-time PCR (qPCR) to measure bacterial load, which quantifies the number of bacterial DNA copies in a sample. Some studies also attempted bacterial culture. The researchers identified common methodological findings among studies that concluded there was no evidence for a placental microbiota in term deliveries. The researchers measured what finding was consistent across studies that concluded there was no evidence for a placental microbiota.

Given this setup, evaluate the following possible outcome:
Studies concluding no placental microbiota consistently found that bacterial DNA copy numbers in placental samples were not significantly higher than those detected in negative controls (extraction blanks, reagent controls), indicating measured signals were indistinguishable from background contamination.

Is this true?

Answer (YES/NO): YES